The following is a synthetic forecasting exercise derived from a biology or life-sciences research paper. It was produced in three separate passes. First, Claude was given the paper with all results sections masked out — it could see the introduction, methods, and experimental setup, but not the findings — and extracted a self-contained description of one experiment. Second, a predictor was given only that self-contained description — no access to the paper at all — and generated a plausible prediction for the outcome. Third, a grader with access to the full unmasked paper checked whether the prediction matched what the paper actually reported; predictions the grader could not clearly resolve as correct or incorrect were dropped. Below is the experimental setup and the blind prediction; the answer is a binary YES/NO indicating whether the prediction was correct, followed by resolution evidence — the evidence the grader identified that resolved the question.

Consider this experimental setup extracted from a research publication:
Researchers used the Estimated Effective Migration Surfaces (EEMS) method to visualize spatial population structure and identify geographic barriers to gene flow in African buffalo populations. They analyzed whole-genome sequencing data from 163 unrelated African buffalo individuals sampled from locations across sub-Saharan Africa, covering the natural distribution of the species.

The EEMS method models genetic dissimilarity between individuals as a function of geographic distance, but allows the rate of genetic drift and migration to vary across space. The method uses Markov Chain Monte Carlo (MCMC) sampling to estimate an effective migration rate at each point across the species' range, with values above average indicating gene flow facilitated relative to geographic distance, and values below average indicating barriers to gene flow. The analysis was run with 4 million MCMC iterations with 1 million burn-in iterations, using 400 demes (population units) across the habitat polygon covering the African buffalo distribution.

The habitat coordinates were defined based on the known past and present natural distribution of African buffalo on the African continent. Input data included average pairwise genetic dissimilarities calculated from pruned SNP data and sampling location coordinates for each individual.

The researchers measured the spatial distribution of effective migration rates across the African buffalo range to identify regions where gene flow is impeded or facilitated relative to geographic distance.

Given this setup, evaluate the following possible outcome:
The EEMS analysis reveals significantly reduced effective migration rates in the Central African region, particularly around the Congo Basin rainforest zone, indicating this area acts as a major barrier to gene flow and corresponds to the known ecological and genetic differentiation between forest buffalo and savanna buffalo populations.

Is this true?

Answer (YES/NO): YES